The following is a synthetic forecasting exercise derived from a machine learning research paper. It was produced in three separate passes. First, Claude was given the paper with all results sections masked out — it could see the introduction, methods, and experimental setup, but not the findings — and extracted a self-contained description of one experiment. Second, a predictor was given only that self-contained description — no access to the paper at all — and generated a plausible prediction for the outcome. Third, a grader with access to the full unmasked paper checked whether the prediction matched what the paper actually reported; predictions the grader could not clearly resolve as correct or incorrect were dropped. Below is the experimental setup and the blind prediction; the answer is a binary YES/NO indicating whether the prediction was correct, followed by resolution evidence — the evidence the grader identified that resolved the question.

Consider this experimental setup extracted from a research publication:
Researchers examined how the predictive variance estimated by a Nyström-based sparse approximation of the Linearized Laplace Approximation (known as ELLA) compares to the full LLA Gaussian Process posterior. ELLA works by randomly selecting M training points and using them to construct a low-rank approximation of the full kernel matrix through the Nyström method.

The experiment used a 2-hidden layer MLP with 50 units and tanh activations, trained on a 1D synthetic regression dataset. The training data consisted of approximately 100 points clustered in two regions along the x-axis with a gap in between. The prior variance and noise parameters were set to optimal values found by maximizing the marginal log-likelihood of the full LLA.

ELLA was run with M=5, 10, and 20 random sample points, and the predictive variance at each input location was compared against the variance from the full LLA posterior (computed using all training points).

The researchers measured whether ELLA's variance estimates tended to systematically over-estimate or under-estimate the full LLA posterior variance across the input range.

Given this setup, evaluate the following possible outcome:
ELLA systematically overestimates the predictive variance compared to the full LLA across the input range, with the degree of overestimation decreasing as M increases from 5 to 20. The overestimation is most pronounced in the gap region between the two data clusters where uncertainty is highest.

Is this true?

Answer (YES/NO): NO